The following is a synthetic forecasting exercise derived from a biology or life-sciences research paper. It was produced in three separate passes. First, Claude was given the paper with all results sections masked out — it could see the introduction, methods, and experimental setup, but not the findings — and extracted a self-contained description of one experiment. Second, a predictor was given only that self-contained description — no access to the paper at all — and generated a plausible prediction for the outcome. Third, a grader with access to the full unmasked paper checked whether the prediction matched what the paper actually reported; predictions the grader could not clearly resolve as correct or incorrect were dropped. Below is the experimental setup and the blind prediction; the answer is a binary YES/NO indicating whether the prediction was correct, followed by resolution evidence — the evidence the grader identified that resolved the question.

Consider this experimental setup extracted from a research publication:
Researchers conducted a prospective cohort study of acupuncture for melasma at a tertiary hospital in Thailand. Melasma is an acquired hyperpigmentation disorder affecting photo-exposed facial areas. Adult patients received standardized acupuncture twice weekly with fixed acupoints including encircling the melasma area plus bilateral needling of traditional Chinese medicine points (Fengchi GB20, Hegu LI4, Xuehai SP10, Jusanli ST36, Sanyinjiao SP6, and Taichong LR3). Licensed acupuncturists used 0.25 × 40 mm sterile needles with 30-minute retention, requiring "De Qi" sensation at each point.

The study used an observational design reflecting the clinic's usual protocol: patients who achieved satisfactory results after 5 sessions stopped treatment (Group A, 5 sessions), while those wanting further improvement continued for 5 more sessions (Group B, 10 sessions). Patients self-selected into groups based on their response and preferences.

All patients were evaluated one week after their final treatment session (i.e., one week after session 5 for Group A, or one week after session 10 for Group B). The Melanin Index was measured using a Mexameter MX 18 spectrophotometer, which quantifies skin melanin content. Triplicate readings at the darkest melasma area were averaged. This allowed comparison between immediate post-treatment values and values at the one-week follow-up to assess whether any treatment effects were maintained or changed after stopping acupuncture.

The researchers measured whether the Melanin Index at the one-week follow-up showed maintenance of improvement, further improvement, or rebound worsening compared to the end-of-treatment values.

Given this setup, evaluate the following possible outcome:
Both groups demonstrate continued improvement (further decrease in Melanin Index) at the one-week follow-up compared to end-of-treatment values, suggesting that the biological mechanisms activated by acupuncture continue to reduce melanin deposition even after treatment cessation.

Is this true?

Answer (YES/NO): YES